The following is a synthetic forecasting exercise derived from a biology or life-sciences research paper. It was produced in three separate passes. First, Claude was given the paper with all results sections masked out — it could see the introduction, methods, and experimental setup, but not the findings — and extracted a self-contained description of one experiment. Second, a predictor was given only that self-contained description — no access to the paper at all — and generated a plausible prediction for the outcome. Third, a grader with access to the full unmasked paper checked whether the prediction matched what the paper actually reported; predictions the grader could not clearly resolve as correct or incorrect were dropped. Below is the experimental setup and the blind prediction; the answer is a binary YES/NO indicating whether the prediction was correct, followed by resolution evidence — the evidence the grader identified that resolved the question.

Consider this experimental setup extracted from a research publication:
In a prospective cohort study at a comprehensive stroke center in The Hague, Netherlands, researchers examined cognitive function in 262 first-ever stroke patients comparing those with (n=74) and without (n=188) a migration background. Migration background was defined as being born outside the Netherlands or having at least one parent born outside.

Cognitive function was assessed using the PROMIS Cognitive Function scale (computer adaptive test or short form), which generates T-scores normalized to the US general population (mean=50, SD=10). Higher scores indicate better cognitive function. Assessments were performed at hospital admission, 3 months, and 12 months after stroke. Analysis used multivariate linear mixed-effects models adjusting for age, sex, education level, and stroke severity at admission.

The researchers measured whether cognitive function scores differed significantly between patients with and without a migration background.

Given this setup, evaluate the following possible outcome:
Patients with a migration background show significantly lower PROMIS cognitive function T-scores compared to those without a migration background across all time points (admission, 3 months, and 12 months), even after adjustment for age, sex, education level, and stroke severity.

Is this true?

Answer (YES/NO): NO